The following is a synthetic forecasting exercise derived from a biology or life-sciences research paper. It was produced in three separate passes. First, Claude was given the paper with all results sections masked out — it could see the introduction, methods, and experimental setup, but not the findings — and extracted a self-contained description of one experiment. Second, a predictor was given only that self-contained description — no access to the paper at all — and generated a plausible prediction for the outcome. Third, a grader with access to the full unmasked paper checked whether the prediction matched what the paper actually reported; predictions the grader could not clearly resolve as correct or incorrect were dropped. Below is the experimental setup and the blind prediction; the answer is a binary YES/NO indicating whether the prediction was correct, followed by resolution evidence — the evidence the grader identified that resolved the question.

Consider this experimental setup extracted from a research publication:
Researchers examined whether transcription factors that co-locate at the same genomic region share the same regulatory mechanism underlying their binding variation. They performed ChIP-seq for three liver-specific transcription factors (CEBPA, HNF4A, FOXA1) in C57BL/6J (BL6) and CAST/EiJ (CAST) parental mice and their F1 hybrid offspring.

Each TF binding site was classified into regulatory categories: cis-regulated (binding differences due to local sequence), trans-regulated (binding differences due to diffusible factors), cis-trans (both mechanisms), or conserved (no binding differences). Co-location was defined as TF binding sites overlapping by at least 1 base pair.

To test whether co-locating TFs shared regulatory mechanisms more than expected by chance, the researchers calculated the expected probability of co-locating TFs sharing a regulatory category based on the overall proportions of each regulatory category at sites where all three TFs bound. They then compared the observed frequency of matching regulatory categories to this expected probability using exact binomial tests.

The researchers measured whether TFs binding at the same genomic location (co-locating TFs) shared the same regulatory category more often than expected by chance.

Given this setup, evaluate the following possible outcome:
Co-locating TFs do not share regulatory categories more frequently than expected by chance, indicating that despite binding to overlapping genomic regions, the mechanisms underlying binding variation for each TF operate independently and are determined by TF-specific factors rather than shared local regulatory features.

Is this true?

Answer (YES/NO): NO